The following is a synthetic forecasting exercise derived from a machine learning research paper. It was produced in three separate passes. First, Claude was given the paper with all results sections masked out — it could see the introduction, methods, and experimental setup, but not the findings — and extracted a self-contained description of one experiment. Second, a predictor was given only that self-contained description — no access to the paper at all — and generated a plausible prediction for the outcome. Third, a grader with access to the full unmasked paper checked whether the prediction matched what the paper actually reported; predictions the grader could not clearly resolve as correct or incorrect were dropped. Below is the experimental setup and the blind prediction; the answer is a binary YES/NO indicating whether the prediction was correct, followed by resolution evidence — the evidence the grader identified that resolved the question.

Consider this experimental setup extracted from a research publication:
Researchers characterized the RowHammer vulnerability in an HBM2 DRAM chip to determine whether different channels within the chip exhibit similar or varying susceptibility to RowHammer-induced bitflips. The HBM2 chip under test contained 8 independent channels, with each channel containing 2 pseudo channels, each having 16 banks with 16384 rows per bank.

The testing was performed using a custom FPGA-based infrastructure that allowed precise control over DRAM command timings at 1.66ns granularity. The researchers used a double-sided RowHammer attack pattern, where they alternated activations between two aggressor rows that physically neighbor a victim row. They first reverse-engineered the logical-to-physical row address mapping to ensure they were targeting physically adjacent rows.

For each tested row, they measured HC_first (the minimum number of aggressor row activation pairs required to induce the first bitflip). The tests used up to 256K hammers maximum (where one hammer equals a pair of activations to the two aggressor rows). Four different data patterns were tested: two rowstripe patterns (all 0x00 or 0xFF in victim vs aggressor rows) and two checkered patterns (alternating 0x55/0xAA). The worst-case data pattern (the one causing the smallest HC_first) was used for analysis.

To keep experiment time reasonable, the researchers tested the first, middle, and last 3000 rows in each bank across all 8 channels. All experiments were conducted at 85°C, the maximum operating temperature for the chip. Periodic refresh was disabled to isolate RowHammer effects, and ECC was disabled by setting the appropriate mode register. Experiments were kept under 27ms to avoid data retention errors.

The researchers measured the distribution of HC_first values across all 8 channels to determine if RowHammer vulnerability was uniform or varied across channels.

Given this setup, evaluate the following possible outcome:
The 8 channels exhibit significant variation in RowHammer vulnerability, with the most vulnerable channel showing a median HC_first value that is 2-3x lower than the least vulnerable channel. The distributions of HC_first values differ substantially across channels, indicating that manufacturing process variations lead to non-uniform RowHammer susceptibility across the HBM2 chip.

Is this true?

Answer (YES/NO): NO